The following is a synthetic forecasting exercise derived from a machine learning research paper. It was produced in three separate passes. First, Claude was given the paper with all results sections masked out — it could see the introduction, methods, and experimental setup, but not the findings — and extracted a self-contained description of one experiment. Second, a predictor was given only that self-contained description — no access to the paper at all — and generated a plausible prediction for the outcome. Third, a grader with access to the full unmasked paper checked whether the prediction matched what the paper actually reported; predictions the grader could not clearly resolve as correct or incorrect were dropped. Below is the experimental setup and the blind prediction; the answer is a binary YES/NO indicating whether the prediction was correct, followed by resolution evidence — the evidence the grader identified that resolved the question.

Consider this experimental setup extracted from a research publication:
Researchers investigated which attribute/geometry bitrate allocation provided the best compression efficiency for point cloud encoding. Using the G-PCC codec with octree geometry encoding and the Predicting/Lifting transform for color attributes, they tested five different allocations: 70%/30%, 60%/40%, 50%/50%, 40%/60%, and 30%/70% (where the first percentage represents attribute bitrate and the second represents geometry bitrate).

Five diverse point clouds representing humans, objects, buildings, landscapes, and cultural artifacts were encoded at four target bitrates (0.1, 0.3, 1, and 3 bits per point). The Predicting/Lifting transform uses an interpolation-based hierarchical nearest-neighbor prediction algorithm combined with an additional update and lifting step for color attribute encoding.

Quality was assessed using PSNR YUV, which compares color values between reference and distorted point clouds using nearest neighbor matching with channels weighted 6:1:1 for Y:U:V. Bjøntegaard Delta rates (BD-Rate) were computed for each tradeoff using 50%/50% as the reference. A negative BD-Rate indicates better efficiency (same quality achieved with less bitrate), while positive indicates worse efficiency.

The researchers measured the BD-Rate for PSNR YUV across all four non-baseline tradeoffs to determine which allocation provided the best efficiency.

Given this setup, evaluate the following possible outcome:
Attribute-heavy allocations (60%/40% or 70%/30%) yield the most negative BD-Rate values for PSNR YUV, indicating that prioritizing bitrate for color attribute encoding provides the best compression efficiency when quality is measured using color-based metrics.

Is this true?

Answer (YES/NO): NO